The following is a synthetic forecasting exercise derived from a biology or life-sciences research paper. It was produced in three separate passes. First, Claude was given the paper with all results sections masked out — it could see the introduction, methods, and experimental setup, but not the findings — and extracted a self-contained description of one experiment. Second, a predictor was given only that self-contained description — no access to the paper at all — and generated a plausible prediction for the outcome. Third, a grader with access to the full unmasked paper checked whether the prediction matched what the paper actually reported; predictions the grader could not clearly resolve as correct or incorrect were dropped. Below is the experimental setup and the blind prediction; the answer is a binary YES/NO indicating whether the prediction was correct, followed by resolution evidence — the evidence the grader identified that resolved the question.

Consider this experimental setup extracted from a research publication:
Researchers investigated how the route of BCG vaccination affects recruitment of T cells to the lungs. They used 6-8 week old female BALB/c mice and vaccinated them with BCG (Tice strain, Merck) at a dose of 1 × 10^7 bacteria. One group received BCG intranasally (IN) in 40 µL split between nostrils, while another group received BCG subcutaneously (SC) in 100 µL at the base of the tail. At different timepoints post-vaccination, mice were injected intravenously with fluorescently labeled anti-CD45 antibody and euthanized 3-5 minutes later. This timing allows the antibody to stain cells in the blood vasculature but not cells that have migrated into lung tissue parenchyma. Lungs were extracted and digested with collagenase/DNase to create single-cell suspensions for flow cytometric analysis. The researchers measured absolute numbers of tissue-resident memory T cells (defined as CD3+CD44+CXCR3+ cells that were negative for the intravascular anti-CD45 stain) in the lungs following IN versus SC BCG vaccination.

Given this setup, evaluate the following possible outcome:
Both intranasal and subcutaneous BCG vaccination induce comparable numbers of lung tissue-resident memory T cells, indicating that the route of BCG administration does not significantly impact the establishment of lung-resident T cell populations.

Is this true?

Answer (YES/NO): NO